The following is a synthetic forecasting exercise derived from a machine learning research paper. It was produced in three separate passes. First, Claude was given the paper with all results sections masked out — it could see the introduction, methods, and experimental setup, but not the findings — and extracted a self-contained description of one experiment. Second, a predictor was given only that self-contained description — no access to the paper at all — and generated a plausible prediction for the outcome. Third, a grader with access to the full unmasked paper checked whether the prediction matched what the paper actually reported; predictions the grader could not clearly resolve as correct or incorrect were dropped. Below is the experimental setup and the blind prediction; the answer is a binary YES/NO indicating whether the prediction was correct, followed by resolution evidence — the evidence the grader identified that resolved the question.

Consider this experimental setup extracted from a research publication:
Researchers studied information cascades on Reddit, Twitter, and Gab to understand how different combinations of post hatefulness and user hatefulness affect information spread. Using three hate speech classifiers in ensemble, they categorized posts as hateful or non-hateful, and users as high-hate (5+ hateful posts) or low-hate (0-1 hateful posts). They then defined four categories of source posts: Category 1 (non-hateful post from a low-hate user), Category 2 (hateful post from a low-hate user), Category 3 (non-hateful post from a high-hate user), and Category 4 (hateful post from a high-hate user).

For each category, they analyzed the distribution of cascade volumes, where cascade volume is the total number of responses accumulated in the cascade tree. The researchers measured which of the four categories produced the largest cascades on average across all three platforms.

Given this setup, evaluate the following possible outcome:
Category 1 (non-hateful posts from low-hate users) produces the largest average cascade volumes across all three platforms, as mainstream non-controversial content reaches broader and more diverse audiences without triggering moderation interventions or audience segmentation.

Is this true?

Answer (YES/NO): NO